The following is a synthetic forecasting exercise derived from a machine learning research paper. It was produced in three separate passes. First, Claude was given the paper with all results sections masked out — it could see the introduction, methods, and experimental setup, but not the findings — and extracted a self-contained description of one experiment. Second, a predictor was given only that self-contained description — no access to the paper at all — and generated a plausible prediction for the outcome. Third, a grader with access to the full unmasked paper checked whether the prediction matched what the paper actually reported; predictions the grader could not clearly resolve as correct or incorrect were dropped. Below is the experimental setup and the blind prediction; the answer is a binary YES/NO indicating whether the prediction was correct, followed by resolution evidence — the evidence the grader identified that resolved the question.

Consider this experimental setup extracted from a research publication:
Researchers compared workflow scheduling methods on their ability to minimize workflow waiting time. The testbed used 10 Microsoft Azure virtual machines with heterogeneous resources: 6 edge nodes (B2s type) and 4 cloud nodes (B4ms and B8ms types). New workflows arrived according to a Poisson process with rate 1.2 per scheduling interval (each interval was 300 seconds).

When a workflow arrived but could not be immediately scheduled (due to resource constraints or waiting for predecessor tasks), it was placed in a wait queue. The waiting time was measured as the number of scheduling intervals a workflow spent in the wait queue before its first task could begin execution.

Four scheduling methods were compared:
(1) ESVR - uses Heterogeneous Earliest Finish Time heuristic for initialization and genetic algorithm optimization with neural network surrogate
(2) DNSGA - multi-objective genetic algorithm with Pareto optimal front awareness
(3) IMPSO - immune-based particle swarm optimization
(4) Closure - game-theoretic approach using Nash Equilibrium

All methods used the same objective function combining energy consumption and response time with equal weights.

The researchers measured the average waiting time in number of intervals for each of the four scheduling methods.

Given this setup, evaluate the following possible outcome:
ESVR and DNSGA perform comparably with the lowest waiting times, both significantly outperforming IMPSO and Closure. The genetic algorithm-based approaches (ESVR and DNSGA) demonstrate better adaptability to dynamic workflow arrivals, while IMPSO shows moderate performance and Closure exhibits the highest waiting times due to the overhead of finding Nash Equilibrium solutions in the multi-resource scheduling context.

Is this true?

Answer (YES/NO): NO